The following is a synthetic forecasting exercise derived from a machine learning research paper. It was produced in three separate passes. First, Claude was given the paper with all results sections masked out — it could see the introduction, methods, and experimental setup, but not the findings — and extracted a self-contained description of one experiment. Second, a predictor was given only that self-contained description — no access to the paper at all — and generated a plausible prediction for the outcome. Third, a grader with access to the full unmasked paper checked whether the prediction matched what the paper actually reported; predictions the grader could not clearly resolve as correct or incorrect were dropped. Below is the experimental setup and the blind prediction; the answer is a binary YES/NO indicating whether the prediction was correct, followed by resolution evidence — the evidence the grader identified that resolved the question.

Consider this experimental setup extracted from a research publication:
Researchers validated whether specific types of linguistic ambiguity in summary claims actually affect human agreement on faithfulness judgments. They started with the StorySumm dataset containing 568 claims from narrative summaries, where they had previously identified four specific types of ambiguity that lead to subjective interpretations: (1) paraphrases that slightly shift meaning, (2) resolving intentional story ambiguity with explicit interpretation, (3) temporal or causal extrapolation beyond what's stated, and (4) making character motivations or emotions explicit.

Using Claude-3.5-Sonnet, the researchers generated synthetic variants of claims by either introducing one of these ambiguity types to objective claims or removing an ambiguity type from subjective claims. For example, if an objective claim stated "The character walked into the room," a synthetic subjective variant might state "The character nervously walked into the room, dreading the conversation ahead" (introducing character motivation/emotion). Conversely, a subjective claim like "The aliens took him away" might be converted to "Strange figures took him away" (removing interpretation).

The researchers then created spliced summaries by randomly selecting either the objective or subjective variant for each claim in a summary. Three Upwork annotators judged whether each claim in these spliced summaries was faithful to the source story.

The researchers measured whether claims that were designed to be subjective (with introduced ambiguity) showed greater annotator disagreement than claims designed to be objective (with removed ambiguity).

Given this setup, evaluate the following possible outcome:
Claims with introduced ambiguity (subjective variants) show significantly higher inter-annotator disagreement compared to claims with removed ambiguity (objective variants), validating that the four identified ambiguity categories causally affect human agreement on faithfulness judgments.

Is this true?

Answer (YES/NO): YES